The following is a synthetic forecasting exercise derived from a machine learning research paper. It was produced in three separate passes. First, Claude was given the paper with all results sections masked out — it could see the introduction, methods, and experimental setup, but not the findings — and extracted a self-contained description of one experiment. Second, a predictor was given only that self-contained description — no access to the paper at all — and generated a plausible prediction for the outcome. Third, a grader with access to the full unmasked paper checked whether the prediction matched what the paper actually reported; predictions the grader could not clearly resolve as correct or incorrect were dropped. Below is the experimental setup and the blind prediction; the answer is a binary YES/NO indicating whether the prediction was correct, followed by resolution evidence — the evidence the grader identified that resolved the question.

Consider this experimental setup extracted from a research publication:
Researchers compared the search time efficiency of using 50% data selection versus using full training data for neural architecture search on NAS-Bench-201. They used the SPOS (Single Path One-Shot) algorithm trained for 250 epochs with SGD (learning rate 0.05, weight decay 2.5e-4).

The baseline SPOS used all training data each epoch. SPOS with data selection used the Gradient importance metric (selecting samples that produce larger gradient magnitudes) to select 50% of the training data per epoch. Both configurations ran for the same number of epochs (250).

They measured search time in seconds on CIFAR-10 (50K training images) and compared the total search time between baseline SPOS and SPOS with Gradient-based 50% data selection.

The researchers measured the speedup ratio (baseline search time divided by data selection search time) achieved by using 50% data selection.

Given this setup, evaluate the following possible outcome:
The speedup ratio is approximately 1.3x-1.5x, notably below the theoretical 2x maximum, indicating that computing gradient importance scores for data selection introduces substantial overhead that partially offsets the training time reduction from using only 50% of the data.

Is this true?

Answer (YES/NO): NO